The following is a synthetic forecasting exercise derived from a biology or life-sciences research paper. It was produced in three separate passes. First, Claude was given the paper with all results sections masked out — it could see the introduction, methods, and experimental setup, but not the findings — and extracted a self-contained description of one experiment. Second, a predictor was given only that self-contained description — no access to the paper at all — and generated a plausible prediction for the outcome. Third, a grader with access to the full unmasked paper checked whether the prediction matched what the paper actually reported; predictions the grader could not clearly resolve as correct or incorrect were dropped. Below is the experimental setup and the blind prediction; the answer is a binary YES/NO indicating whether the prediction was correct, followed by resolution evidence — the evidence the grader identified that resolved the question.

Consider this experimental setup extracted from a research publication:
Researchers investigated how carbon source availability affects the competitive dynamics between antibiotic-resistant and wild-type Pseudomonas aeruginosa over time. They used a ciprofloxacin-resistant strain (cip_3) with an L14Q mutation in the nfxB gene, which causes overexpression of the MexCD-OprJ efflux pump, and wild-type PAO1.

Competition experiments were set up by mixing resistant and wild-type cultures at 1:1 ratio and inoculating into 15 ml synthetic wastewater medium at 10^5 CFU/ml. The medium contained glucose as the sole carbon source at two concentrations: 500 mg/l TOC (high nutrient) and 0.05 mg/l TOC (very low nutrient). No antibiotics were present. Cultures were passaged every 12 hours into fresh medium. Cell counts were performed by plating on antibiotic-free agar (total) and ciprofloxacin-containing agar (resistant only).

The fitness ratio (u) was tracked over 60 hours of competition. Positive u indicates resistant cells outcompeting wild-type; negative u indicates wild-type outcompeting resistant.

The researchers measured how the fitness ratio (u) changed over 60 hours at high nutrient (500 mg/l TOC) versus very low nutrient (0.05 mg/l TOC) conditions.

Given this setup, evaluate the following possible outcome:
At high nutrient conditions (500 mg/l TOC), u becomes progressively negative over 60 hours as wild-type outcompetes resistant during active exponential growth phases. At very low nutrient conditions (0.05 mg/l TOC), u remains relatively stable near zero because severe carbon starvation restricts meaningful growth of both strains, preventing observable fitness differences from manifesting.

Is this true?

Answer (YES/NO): NO